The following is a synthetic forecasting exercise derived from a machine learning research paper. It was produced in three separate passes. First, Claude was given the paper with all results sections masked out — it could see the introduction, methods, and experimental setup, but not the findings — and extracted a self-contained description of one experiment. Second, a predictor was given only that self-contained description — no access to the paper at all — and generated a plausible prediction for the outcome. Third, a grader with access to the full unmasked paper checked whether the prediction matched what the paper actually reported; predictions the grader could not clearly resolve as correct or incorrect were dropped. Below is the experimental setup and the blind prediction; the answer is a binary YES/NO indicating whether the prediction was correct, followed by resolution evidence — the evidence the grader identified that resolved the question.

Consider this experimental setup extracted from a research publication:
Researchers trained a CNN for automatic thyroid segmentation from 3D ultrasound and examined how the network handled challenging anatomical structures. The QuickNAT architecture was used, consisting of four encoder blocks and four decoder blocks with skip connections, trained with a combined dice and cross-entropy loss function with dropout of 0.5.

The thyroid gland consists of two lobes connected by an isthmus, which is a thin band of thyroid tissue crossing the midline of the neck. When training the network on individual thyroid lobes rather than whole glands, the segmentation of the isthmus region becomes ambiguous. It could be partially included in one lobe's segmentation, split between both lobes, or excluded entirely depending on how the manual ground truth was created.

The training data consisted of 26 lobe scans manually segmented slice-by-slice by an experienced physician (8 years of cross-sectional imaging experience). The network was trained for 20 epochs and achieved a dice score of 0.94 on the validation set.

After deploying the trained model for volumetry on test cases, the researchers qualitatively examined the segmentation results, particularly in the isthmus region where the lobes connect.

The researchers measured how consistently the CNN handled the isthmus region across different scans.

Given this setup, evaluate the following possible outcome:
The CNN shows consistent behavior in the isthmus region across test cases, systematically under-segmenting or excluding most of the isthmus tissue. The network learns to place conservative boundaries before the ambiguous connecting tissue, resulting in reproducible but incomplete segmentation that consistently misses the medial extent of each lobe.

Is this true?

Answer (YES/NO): NO